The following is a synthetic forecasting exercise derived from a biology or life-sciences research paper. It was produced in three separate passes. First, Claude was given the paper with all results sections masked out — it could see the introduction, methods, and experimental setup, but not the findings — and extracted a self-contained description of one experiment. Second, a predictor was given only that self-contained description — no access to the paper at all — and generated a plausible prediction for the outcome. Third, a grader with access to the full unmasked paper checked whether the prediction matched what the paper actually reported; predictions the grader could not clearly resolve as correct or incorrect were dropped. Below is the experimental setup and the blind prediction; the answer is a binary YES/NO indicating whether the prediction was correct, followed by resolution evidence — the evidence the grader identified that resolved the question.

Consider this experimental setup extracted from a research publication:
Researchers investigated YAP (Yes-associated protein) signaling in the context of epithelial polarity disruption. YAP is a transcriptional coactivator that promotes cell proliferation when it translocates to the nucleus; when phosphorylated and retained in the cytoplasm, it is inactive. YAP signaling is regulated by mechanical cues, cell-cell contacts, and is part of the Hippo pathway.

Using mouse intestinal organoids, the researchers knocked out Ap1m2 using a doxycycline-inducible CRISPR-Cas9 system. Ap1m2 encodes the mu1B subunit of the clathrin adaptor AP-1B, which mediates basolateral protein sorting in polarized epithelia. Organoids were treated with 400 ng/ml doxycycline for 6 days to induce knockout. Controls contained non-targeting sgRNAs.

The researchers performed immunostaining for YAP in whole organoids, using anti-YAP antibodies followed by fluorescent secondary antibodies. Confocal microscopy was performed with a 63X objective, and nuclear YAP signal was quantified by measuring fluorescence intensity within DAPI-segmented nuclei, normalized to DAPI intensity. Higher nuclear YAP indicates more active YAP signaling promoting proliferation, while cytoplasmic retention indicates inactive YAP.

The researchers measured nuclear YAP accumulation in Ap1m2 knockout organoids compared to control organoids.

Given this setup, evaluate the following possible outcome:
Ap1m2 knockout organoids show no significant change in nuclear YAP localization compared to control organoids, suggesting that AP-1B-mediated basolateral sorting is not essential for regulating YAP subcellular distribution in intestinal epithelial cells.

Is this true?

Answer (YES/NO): NO